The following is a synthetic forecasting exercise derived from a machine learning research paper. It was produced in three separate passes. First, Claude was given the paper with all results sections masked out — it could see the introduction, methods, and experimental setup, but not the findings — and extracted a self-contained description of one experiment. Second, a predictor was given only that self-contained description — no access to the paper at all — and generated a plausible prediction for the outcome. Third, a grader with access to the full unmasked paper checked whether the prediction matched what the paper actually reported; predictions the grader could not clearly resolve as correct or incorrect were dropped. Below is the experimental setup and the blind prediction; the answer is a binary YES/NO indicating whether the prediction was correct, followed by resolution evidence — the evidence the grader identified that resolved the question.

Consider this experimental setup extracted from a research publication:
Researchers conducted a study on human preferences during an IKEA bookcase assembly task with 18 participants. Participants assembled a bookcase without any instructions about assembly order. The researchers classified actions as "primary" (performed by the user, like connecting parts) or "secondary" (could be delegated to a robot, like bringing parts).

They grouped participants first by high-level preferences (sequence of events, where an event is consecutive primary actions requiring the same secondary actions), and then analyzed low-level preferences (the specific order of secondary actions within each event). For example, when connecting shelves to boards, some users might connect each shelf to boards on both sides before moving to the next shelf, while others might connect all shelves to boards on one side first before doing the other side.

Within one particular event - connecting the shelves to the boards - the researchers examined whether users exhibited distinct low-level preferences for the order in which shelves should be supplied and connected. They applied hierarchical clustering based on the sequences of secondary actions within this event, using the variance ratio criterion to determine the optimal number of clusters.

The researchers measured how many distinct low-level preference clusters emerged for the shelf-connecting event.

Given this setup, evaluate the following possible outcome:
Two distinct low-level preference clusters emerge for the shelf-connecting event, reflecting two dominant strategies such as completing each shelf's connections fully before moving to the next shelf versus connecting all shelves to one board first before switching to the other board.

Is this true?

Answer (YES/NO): YES